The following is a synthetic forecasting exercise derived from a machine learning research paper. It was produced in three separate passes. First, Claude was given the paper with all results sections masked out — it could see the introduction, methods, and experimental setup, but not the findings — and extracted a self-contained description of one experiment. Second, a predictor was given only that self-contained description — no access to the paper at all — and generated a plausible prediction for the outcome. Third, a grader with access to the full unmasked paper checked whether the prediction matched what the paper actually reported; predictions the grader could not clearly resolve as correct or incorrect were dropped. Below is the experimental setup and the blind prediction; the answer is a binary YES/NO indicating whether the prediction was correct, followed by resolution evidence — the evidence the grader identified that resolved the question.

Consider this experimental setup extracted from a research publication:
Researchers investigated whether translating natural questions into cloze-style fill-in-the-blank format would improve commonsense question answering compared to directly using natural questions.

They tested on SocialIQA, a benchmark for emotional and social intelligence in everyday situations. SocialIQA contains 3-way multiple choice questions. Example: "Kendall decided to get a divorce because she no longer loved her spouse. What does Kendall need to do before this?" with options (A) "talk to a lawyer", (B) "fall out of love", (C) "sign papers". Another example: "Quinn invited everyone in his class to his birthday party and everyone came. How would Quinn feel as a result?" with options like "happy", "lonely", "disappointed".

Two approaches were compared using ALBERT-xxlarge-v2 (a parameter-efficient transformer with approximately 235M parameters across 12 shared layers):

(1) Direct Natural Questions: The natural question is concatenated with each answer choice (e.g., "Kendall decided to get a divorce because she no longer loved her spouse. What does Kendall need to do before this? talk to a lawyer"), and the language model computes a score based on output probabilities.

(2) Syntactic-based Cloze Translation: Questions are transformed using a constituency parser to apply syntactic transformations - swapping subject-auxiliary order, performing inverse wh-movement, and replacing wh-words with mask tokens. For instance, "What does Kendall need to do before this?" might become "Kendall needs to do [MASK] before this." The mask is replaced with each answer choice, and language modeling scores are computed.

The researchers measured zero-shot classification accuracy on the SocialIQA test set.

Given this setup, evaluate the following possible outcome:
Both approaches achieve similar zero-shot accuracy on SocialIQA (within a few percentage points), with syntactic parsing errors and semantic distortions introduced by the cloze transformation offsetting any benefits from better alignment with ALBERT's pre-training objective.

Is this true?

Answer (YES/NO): NO